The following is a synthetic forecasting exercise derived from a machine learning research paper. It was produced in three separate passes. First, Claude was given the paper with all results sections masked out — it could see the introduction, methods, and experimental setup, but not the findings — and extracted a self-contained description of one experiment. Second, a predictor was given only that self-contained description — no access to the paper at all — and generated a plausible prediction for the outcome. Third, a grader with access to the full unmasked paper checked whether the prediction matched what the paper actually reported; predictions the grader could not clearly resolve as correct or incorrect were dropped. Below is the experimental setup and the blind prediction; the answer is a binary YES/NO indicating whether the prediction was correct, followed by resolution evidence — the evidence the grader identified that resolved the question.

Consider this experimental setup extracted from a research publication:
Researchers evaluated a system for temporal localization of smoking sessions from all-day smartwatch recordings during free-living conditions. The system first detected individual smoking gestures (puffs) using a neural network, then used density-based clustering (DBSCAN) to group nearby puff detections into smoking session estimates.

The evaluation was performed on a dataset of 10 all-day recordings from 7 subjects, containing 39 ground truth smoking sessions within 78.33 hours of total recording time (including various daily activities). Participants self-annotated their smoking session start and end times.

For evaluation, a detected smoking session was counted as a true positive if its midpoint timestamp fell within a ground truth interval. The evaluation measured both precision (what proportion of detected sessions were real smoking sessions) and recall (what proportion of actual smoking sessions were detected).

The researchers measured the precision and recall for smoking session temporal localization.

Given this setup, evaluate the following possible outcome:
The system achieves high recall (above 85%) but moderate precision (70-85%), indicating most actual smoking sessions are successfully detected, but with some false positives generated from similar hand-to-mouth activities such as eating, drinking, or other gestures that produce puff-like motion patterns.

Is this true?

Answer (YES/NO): YES